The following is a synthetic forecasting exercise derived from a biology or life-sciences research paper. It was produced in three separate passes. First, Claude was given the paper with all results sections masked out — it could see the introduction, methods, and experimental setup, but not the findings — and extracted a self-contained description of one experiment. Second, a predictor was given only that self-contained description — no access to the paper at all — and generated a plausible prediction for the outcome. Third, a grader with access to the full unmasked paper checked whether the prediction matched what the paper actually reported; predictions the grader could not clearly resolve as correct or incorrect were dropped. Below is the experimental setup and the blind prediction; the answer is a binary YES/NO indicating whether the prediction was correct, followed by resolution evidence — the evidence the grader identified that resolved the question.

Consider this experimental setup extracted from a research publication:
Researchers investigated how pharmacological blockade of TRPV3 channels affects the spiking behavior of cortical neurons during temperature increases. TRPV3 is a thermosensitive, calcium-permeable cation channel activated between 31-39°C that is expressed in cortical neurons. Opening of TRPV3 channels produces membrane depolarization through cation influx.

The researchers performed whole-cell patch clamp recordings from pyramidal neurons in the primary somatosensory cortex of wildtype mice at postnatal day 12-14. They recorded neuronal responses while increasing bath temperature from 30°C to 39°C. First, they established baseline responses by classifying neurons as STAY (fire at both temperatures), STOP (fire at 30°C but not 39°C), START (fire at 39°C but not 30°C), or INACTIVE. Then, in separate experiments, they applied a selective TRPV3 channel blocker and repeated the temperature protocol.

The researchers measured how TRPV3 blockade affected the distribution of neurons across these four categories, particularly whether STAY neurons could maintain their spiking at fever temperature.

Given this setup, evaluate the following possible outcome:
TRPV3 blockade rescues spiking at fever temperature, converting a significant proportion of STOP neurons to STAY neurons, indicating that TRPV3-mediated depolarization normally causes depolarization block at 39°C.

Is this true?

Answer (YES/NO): NO